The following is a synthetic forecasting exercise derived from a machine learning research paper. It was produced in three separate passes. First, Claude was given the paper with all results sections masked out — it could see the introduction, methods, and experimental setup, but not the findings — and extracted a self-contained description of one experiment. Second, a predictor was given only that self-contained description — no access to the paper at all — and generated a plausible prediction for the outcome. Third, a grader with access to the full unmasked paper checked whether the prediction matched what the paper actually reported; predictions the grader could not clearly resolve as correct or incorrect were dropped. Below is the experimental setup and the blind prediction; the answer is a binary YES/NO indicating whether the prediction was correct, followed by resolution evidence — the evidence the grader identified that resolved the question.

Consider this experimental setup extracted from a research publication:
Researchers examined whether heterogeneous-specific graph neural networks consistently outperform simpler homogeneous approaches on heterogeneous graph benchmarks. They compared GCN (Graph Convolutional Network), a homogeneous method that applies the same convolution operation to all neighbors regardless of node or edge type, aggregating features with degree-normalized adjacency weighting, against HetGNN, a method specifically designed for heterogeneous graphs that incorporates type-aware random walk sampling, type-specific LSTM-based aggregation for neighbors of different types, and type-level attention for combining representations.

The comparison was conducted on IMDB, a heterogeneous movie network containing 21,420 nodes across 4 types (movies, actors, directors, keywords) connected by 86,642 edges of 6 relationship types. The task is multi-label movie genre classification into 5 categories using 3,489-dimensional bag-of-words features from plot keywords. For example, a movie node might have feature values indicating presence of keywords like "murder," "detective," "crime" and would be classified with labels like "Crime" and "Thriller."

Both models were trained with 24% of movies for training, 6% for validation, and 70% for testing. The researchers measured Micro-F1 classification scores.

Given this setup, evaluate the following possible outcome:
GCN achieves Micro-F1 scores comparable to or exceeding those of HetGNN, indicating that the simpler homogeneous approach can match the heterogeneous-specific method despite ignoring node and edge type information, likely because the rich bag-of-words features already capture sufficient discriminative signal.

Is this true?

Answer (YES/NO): YES